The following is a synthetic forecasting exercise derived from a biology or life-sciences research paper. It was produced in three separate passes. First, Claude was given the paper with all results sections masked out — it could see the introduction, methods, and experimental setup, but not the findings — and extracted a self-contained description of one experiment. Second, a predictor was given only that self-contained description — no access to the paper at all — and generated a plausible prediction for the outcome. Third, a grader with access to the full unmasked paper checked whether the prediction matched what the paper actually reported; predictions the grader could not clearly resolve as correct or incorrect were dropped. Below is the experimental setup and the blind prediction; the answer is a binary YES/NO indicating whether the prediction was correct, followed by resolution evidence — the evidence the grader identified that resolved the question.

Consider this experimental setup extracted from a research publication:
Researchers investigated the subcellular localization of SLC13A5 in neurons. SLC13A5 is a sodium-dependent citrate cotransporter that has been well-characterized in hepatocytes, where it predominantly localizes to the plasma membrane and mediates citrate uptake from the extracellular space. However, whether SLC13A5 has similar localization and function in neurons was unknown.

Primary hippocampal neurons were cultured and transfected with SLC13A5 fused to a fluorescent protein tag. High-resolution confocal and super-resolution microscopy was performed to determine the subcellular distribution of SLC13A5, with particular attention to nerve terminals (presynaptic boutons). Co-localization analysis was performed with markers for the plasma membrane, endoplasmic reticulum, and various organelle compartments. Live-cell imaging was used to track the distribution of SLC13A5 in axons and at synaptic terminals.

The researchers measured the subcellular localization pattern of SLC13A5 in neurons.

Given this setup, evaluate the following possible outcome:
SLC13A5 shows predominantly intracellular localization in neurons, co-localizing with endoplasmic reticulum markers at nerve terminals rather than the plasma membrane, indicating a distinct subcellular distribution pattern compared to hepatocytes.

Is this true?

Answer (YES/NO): NO